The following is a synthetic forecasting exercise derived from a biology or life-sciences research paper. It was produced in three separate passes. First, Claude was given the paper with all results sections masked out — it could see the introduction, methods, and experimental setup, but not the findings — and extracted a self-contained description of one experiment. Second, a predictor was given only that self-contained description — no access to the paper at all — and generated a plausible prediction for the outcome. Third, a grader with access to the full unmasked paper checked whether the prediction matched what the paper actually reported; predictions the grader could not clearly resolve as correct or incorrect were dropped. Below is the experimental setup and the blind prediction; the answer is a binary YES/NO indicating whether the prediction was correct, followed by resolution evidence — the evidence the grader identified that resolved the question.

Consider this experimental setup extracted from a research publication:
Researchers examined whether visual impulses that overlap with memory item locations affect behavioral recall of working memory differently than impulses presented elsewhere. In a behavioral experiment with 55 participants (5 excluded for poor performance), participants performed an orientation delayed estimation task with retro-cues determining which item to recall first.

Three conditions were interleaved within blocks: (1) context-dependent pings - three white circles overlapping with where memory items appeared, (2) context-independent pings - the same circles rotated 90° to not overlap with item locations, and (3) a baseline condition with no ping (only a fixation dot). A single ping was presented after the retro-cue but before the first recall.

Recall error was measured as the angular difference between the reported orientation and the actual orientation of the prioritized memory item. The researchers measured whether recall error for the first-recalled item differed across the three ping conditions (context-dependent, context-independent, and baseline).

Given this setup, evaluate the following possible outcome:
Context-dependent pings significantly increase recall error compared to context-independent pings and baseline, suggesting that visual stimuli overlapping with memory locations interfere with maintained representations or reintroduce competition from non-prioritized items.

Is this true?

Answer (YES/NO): NO